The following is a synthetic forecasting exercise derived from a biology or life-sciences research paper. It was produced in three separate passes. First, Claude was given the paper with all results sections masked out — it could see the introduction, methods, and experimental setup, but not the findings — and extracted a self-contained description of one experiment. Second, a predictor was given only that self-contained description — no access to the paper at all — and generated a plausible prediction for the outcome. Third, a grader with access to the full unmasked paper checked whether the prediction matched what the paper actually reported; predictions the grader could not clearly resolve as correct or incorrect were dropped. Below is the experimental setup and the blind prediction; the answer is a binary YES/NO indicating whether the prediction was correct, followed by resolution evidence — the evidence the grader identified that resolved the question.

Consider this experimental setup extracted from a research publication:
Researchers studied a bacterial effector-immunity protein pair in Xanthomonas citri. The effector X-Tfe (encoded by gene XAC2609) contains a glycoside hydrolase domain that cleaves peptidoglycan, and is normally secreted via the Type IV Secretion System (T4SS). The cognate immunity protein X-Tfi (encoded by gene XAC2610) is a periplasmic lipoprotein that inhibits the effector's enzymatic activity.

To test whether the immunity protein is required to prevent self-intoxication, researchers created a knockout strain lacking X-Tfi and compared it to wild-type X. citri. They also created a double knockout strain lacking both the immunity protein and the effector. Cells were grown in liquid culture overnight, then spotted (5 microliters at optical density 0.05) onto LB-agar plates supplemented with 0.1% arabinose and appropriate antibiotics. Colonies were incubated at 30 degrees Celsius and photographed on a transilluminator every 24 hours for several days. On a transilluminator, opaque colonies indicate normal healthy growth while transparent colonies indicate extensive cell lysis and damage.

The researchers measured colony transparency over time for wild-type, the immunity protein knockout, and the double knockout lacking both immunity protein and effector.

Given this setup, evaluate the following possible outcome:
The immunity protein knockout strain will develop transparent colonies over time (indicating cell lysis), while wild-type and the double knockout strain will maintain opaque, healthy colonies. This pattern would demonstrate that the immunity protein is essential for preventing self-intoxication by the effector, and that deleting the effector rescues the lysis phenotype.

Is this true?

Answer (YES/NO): YES